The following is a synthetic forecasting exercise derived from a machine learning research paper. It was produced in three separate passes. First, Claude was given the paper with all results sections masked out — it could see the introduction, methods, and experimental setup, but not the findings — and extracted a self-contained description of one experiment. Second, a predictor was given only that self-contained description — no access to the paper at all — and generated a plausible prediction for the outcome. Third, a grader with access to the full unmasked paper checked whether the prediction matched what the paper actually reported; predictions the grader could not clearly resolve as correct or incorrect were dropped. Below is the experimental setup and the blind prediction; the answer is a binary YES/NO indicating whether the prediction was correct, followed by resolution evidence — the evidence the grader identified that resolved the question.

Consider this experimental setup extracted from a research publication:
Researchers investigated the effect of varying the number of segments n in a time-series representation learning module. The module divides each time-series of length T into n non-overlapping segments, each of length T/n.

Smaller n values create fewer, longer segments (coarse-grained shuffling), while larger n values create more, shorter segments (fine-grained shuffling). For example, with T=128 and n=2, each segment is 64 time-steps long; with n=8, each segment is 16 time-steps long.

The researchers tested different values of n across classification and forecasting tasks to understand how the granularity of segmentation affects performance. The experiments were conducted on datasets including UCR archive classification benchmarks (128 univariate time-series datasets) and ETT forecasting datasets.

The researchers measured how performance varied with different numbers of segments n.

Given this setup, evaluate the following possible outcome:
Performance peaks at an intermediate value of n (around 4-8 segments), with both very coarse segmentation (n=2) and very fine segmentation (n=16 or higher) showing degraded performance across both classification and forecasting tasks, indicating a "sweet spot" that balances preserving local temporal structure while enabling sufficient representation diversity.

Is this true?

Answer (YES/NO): NO